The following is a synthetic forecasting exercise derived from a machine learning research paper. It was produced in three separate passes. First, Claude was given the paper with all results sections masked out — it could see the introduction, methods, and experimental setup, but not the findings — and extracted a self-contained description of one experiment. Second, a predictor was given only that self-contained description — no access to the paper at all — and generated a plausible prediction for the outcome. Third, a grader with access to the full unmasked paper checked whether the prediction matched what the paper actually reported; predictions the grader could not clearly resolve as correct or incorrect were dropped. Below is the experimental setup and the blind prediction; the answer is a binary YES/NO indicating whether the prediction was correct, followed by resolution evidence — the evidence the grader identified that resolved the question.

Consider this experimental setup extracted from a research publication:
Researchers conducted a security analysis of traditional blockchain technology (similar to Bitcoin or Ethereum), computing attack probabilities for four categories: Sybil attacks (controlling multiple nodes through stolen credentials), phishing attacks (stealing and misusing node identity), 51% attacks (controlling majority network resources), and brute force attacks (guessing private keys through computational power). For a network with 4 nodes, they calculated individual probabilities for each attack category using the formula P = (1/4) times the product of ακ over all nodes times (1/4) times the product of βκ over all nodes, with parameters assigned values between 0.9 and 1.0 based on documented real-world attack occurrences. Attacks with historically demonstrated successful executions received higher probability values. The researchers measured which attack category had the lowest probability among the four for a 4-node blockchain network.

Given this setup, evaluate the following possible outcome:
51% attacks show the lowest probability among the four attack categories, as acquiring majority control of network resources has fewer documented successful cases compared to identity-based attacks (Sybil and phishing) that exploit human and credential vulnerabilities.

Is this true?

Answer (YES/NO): NO